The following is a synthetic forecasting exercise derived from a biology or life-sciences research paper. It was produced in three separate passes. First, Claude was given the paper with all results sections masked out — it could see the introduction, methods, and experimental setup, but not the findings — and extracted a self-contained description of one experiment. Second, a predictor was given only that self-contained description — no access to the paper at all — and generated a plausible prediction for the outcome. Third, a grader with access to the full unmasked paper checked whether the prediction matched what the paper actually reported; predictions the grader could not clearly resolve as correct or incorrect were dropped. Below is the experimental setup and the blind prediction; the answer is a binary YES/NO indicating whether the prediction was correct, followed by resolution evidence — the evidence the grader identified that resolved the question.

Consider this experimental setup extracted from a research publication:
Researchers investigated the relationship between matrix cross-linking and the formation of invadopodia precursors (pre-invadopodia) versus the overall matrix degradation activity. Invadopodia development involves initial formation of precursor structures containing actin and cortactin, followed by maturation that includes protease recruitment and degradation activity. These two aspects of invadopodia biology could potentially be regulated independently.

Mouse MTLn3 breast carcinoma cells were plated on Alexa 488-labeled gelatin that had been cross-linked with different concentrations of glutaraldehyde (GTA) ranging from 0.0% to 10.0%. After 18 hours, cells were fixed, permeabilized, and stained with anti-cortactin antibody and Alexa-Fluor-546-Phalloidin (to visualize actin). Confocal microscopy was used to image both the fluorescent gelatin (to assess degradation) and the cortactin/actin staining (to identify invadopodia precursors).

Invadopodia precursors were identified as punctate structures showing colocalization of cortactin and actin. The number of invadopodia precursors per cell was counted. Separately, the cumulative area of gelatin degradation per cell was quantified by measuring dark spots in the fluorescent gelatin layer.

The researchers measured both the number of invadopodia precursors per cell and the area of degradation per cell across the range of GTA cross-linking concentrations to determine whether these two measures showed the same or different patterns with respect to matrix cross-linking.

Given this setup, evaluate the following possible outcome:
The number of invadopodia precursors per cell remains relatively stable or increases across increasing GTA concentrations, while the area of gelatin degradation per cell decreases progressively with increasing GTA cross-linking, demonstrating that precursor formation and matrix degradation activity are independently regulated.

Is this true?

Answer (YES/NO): NO